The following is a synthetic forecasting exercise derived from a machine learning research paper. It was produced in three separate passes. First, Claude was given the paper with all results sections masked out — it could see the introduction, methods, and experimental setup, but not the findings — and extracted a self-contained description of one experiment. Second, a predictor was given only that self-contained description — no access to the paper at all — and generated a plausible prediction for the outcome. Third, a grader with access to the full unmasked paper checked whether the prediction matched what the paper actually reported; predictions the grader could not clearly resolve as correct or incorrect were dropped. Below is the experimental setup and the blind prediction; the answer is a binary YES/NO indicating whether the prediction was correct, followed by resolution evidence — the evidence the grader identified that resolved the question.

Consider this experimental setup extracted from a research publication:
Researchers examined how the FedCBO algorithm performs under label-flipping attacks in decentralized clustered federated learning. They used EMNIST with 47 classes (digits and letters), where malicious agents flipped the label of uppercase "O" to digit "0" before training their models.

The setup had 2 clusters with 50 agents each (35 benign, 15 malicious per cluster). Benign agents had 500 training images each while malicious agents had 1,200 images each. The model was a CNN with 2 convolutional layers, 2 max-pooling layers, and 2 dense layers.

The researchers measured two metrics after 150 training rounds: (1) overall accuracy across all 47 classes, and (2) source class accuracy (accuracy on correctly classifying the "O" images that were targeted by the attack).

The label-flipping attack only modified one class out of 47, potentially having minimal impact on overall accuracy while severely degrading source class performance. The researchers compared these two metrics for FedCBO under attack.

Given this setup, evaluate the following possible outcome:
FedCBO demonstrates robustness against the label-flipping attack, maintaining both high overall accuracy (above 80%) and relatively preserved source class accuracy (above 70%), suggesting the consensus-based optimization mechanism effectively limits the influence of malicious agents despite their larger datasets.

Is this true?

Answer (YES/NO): NO